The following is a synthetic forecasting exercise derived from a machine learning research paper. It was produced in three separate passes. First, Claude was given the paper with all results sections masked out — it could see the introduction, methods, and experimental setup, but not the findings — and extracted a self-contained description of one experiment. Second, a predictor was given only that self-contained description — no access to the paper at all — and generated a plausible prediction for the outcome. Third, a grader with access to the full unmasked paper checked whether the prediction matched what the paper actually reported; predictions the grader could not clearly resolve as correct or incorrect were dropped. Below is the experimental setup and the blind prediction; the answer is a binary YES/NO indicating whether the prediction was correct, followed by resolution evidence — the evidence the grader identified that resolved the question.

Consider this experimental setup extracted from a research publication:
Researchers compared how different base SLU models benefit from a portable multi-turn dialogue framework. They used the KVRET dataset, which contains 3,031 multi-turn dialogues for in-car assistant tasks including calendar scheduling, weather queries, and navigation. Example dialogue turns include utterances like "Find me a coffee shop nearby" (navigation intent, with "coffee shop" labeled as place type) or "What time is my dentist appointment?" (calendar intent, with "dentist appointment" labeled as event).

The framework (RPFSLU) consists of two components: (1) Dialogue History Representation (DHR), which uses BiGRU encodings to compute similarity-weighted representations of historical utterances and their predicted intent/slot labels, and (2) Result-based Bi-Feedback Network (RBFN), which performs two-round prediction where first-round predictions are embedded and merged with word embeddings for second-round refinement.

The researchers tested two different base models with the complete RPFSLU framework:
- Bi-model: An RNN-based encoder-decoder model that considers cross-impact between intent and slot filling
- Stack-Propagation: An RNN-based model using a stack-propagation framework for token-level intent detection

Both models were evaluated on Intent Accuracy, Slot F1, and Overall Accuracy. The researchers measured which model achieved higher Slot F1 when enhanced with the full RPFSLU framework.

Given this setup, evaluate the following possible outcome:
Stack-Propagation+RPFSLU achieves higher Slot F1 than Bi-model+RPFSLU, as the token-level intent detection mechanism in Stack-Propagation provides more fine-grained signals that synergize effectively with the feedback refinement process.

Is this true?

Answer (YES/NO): YES